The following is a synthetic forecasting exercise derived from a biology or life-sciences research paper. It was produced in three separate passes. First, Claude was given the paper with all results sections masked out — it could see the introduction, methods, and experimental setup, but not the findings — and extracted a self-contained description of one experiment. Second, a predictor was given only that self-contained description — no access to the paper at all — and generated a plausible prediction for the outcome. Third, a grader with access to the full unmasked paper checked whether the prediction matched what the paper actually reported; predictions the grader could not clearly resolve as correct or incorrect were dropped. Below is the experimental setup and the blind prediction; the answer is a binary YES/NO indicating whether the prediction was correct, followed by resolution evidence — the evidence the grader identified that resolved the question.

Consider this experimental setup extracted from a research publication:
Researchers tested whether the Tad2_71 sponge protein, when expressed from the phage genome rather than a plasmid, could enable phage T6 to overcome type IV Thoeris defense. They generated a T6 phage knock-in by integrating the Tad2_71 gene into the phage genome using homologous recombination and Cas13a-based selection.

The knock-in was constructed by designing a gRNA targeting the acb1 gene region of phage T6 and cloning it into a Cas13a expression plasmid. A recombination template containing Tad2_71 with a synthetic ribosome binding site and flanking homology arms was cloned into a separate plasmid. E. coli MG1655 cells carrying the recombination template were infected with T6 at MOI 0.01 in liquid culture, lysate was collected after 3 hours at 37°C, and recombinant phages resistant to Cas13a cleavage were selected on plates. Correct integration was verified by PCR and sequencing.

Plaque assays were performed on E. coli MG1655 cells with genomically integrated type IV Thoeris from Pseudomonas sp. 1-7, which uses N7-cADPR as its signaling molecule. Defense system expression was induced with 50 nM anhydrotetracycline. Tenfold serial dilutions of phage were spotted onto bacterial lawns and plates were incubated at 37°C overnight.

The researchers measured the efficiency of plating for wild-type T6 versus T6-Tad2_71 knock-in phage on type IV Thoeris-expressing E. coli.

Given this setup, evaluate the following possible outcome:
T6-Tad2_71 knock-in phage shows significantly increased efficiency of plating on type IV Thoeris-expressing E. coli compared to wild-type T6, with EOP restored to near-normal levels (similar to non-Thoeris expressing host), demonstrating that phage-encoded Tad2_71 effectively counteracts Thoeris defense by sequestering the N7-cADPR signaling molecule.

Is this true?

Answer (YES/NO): YES